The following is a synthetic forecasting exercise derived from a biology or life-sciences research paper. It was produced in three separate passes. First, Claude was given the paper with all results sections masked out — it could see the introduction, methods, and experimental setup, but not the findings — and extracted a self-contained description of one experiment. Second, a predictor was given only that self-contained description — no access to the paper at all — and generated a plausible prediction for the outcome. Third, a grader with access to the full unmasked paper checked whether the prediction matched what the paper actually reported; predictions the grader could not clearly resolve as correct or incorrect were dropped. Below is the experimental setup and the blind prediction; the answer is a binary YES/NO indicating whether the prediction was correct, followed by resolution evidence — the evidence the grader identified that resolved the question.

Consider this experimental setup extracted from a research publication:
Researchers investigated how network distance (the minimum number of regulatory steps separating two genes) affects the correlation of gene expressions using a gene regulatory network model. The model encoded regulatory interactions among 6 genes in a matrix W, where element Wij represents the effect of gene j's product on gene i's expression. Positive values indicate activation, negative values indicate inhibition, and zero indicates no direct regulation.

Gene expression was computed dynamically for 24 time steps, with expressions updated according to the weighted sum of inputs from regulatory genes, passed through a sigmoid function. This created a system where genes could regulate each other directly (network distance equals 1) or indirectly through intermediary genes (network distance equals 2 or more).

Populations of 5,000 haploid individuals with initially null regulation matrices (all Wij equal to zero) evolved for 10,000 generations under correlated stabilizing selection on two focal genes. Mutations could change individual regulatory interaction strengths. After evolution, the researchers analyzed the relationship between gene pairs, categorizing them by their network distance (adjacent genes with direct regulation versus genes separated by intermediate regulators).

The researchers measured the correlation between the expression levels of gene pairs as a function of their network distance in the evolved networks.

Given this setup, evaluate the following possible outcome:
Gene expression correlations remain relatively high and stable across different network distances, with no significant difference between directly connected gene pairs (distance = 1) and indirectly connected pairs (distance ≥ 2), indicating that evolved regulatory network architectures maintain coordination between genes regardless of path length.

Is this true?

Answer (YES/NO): NO